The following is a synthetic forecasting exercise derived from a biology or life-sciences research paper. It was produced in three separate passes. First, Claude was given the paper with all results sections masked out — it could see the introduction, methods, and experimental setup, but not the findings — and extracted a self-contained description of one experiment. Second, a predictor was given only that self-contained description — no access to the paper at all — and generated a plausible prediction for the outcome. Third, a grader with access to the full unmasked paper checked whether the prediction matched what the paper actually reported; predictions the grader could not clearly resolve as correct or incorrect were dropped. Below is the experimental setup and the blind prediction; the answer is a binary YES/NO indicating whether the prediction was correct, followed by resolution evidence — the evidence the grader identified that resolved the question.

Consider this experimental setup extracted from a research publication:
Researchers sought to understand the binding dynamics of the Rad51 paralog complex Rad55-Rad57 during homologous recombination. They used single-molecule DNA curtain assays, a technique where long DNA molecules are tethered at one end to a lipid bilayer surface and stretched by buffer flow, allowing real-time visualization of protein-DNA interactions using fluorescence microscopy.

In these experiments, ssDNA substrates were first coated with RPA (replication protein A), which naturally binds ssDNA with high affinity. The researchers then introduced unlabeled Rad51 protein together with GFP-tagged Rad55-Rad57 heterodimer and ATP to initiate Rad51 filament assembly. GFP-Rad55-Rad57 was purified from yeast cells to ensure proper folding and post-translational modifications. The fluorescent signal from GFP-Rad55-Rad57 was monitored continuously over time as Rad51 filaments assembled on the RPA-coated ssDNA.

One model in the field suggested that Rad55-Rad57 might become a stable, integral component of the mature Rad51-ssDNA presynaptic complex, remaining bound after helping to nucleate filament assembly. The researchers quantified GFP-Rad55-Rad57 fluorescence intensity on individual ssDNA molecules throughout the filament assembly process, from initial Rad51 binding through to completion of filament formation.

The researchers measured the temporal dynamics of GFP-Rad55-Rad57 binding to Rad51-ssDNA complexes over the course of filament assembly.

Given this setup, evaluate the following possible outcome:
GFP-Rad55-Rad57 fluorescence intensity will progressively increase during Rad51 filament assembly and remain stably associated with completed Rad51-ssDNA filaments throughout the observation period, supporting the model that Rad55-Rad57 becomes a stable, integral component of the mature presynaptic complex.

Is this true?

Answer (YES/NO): NO